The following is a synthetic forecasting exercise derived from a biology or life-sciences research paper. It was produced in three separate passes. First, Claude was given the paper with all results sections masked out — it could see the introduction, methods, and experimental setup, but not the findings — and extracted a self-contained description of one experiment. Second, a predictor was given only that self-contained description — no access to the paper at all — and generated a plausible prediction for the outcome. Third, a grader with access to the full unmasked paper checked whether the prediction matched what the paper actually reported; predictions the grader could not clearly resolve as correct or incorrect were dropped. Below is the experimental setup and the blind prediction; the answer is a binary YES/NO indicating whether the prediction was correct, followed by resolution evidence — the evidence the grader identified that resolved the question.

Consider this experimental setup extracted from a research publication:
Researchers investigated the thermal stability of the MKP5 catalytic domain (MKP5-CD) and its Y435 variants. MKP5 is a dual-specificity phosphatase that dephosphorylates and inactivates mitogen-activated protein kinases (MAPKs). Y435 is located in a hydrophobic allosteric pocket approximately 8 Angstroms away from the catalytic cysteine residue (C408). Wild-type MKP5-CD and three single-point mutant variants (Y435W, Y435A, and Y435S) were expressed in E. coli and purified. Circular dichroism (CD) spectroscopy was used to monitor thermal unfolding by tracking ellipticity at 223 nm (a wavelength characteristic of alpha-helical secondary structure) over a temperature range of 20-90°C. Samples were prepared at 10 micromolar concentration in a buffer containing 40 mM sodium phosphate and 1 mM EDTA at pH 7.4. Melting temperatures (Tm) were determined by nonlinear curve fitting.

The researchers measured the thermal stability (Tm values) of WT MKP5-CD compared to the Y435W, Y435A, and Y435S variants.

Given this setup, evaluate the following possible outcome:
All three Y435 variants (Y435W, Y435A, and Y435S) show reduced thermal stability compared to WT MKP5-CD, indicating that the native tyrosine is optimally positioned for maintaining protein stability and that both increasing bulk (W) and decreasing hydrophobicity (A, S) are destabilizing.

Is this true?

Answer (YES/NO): NO